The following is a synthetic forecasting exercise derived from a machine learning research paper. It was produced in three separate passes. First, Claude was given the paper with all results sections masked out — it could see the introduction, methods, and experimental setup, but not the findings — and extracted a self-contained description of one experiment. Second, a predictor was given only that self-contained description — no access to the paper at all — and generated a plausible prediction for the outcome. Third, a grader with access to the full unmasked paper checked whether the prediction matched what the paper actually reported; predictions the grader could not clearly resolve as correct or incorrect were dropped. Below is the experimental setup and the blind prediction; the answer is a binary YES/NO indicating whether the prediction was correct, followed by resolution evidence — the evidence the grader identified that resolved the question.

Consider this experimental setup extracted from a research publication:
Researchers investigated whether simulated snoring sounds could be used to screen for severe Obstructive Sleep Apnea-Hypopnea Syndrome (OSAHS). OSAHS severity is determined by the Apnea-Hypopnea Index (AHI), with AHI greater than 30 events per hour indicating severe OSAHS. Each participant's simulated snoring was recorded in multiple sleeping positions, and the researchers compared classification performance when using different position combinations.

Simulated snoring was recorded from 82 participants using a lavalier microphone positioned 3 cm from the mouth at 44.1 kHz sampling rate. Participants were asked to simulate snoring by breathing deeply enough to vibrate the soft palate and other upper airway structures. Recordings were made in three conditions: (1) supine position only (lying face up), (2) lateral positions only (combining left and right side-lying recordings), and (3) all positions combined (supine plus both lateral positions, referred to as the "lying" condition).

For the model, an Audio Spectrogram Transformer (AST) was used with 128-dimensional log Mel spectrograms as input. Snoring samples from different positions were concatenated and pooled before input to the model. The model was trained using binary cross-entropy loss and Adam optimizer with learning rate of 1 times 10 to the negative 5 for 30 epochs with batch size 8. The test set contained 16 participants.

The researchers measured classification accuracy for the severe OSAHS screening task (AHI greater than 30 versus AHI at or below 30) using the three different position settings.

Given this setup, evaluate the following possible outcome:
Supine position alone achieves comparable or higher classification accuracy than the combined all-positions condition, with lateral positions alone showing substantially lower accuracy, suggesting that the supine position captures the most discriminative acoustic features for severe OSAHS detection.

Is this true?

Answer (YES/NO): YES